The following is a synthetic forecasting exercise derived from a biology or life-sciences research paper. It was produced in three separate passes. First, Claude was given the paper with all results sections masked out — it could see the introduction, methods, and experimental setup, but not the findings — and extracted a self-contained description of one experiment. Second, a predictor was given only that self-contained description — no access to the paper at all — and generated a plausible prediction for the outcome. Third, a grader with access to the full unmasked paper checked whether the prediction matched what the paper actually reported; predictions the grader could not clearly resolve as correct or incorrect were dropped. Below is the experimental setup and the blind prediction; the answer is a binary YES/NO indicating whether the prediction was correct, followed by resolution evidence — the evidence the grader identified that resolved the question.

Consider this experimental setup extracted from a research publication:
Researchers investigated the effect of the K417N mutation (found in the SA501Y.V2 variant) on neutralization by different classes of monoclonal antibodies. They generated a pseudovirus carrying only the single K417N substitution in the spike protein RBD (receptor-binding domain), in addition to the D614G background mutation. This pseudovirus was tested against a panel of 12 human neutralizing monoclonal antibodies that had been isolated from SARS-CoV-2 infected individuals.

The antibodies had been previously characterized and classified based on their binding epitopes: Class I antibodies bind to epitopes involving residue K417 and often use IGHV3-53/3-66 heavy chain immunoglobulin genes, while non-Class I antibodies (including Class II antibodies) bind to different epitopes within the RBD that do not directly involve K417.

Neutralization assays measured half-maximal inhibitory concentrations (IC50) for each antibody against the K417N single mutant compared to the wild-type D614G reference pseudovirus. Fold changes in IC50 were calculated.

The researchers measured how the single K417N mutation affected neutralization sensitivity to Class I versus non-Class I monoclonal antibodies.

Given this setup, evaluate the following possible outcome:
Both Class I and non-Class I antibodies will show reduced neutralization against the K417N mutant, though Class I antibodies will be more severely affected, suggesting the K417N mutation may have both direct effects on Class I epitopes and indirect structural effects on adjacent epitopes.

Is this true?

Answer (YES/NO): NO